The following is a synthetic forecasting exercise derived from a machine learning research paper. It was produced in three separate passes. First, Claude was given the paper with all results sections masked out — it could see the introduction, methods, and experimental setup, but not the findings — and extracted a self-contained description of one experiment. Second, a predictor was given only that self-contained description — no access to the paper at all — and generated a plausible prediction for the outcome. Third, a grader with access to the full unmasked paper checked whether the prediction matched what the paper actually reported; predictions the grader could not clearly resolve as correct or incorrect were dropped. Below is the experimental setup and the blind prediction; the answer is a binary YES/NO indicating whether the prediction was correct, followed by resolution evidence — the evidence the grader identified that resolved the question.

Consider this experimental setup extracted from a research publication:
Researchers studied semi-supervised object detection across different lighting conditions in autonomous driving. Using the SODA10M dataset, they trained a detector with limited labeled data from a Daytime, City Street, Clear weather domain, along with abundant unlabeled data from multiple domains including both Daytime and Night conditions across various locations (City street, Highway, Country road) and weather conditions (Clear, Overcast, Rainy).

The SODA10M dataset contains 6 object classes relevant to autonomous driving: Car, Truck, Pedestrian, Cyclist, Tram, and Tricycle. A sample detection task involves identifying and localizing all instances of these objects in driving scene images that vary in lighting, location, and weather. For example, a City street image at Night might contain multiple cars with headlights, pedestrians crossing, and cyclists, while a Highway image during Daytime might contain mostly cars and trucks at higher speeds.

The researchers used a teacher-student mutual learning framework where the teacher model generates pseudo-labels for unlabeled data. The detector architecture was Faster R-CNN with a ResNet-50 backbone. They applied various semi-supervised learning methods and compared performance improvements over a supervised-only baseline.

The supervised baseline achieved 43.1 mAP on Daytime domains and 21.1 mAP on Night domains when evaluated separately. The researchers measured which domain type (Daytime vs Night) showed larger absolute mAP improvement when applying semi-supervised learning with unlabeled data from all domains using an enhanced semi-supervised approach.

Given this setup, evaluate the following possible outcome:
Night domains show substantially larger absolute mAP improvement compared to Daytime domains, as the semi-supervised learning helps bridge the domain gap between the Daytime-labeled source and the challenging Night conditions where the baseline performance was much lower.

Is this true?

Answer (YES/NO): YES